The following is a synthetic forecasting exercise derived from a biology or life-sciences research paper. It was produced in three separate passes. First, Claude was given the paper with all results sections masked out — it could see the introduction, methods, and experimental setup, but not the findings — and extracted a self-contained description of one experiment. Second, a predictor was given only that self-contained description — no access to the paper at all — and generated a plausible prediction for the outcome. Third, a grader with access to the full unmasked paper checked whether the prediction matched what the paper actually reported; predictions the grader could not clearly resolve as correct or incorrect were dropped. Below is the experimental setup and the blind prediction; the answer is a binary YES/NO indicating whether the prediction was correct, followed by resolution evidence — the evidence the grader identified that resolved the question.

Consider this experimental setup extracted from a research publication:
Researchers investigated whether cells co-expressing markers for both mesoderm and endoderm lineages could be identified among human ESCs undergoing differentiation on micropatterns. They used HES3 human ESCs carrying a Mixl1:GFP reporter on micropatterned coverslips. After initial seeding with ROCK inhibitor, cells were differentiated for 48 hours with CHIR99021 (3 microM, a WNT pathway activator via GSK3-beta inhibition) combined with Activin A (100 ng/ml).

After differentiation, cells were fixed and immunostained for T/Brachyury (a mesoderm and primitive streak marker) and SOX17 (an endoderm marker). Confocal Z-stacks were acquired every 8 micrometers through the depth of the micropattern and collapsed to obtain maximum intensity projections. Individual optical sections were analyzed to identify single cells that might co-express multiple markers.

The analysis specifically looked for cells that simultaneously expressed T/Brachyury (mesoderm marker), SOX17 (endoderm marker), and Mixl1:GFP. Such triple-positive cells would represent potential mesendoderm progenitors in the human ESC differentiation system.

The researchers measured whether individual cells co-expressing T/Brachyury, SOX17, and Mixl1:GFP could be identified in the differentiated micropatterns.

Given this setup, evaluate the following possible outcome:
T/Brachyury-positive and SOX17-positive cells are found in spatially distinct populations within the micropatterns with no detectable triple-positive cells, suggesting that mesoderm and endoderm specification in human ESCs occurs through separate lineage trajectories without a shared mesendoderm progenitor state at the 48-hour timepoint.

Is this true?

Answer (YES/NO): NO